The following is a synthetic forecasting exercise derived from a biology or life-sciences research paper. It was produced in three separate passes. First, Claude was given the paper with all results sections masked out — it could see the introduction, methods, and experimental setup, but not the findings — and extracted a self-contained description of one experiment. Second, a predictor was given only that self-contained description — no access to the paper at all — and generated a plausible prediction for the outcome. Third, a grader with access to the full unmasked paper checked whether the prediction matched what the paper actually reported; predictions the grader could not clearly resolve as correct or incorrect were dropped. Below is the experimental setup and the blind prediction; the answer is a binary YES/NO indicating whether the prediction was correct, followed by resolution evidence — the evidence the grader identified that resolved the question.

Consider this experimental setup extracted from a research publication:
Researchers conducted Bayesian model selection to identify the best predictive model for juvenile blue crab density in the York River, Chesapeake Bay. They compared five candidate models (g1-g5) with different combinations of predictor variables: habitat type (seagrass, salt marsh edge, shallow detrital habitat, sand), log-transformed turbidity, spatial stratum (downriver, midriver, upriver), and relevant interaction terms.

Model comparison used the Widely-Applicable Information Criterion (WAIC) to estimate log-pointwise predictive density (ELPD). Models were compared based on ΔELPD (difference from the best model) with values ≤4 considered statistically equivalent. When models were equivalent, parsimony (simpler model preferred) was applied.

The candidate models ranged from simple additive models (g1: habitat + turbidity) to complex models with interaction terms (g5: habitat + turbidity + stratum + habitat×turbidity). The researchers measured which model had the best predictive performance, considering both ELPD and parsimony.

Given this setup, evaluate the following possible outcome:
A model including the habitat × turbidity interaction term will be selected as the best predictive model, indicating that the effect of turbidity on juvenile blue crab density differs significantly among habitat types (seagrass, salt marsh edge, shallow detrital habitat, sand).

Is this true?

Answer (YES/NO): NO